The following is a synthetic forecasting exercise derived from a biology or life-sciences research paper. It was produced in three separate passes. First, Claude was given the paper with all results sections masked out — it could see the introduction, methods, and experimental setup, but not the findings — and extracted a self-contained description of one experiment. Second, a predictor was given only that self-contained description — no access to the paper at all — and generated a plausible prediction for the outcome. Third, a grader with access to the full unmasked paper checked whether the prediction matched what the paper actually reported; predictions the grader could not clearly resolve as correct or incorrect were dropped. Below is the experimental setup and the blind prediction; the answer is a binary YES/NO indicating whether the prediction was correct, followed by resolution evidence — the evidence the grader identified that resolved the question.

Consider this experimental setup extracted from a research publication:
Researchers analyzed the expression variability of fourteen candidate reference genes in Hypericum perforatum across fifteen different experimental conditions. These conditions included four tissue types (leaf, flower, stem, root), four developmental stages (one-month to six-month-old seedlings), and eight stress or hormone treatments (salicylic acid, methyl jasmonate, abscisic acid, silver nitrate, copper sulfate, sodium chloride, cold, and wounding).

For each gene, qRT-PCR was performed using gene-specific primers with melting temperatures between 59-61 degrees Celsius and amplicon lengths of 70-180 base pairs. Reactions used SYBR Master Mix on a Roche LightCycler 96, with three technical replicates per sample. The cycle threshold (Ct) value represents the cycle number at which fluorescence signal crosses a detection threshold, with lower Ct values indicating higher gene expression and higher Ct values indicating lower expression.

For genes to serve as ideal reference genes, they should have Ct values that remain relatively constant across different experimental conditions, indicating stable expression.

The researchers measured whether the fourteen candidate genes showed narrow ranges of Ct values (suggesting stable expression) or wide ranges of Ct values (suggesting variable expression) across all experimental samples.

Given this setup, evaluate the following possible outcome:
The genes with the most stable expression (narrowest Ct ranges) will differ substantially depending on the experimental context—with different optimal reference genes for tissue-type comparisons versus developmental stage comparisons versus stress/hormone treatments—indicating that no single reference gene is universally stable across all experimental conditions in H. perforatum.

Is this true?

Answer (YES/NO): NO